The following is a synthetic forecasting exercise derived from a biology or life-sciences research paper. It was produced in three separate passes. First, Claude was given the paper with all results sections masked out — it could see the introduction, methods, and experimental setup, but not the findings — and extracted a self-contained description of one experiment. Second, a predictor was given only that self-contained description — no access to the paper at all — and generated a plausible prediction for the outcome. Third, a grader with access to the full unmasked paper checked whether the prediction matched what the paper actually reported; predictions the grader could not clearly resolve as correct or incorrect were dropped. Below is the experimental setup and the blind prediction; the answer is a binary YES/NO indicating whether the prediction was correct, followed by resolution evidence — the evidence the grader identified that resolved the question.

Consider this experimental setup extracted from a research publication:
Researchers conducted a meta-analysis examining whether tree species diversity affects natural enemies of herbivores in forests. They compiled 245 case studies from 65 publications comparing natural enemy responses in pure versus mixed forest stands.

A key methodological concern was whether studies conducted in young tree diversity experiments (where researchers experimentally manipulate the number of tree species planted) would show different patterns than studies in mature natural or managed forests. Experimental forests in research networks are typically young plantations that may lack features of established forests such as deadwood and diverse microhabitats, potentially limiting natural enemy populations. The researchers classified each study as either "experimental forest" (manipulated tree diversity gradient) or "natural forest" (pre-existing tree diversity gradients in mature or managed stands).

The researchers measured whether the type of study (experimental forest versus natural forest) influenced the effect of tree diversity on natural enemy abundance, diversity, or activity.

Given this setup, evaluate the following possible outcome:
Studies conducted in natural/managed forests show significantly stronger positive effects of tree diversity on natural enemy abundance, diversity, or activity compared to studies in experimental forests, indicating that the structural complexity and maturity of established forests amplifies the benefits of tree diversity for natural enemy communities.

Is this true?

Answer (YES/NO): NO